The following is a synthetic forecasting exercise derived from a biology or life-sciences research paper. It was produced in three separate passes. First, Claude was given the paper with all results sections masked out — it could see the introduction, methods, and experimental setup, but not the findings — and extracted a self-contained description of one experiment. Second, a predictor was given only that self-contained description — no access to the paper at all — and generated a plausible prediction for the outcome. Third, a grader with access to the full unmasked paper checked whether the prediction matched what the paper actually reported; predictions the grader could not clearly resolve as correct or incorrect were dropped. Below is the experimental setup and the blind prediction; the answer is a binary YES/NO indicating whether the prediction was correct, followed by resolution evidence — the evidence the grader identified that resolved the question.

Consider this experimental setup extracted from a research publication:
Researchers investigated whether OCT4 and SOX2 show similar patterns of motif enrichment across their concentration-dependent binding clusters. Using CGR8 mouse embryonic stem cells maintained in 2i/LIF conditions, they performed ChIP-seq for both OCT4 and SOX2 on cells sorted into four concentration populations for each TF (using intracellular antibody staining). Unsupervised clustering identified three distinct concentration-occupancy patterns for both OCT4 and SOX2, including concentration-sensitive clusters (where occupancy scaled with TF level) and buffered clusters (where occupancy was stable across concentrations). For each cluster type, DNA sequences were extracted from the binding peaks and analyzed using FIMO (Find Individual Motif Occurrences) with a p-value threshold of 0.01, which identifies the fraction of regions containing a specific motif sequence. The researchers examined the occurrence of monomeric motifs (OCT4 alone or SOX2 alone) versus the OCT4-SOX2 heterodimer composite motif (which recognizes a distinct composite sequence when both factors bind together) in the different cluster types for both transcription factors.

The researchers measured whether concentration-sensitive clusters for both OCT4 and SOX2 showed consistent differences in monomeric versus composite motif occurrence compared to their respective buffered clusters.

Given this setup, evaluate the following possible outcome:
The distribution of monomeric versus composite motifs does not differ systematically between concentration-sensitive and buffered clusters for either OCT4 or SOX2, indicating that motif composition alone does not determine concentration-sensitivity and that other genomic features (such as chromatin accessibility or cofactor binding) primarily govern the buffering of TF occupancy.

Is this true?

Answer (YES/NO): NO